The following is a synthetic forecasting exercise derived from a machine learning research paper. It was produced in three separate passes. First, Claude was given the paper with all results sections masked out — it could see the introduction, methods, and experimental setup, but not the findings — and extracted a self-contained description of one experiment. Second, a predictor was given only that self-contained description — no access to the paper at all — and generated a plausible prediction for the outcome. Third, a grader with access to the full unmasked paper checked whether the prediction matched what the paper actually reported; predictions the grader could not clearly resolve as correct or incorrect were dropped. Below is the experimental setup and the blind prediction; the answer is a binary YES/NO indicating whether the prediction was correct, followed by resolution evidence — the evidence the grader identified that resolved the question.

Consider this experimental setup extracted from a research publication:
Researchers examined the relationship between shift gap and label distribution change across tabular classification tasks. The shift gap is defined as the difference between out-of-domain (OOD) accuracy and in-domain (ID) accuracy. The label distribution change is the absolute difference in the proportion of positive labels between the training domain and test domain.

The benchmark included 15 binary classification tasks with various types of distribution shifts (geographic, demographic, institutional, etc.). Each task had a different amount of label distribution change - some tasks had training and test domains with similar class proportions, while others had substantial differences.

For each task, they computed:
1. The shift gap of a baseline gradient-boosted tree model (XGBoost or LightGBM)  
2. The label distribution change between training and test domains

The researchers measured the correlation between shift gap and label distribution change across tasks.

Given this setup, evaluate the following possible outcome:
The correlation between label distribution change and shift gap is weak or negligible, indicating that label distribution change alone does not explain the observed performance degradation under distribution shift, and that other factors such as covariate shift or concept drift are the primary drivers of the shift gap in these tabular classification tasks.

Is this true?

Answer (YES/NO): NO